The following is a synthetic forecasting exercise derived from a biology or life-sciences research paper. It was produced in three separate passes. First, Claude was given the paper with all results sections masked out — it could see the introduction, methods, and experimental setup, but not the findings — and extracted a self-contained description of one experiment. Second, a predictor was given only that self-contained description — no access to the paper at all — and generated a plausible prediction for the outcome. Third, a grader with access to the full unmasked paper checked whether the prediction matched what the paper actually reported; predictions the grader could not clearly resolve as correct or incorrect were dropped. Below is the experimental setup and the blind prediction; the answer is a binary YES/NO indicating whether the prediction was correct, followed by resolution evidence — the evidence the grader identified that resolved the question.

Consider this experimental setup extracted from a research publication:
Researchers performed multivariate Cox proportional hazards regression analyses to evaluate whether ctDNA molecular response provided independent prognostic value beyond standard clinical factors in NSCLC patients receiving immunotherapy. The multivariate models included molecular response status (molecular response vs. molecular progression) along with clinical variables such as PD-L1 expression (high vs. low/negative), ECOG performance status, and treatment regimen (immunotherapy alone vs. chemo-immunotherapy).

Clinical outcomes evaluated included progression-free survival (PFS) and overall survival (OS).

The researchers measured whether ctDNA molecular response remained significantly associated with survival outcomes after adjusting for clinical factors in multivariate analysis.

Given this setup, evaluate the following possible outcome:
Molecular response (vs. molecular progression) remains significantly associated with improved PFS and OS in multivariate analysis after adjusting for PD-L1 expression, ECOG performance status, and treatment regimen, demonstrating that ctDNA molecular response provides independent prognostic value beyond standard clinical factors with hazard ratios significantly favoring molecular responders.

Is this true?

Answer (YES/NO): YES